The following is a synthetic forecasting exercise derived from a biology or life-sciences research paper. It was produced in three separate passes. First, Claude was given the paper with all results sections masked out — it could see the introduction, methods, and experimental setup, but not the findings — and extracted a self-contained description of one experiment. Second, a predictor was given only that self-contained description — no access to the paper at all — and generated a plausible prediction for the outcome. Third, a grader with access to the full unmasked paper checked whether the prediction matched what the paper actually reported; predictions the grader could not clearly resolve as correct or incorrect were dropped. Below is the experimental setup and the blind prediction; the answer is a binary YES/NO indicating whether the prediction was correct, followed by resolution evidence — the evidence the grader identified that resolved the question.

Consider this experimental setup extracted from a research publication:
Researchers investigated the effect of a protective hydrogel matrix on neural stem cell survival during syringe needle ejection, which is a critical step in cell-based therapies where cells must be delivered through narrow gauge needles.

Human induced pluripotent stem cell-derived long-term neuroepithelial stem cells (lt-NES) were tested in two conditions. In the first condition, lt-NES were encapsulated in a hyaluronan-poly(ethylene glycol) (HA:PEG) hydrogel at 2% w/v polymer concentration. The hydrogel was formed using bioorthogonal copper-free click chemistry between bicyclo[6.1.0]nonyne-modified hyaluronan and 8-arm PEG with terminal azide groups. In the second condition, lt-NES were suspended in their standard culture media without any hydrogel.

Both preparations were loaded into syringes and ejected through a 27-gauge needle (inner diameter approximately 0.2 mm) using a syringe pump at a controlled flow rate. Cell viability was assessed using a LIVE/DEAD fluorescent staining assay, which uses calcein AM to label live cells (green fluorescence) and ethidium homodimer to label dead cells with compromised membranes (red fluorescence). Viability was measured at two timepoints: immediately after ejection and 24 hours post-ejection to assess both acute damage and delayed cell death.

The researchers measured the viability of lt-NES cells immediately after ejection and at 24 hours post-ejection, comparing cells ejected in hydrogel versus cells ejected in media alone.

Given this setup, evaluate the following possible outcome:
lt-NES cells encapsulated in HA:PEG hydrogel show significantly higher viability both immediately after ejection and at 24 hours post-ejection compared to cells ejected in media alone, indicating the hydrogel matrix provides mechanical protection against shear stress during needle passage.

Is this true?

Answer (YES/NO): NO